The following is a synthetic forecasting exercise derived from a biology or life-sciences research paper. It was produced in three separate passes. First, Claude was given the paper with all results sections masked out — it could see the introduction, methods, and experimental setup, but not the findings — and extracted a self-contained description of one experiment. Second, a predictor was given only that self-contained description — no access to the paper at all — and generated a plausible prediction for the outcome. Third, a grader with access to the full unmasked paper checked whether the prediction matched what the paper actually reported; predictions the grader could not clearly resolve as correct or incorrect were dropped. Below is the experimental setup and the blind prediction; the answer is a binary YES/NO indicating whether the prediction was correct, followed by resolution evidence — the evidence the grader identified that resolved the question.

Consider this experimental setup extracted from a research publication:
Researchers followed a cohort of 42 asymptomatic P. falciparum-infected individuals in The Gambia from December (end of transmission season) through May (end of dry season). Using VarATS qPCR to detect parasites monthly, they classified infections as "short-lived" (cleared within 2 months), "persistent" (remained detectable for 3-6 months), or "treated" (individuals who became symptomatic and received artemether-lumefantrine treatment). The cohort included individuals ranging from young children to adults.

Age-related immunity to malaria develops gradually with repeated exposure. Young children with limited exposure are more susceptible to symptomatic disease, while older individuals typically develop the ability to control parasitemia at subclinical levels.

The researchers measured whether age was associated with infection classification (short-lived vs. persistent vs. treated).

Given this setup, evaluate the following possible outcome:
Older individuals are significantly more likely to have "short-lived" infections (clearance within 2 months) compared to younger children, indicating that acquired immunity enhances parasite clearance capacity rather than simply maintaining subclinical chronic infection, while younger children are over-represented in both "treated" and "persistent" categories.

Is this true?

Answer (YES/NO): NO